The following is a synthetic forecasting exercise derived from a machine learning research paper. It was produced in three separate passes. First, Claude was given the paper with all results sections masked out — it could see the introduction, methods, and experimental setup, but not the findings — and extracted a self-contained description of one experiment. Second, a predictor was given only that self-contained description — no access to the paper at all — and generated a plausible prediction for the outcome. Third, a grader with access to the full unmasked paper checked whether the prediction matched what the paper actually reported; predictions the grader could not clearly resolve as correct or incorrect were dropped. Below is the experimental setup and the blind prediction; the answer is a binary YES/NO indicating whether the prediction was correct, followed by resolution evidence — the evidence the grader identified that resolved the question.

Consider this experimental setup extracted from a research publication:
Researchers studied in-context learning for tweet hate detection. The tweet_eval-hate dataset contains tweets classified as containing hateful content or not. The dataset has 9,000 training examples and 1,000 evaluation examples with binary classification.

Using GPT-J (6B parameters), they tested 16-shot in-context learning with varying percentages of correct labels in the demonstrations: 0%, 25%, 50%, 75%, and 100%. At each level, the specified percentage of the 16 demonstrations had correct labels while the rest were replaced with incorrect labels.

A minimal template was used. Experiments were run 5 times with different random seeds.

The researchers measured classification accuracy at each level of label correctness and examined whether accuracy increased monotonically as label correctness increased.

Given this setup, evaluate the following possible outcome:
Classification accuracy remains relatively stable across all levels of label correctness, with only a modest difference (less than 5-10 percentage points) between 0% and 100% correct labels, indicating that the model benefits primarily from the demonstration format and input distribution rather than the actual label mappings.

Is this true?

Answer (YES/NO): NO